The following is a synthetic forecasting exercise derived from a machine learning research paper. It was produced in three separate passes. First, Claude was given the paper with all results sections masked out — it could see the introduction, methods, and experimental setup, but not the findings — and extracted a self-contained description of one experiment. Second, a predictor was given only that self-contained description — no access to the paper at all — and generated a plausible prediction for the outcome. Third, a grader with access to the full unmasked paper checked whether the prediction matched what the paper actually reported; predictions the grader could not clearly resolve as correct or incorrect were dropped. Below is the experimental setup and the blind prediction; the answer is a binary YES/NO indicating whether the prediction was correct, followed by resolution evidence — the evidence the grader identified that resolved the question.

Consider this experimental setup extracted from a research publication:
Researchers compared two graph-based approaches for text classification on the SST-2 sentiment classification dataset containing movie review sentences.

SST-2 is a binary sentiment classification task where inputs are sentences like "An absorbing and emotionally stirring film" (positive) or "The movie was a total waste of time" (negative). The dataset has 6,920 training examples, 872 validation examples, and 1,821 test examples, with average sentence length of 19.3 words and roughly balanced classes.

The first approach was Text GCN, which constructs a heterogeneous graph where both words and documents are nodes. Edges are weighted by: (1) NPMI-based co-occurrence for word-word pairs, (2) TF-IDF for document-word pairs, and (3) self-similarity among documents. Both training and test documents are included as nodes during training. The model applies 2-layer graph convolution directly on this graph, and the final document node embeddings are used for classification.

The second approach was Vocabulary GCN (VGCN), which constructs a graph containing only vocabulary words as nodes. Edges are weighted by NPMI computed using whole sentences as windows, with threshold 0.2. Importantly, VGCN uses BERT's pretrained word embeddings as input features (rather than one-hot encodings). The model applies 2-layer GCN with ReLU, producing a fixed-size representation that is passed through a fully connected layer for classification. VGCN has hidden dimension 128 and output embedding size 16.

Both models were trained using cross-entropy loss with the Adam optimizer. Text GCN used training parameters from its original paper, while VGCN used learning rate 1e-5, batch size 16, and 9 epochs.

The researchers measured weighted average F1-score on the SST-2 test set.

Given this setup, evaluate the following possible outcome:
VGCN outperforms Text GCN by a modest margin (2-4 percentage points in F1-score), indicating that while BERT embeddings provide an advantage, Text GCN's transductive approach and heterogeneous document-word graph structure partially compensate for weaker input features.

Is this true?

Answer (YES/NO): NO